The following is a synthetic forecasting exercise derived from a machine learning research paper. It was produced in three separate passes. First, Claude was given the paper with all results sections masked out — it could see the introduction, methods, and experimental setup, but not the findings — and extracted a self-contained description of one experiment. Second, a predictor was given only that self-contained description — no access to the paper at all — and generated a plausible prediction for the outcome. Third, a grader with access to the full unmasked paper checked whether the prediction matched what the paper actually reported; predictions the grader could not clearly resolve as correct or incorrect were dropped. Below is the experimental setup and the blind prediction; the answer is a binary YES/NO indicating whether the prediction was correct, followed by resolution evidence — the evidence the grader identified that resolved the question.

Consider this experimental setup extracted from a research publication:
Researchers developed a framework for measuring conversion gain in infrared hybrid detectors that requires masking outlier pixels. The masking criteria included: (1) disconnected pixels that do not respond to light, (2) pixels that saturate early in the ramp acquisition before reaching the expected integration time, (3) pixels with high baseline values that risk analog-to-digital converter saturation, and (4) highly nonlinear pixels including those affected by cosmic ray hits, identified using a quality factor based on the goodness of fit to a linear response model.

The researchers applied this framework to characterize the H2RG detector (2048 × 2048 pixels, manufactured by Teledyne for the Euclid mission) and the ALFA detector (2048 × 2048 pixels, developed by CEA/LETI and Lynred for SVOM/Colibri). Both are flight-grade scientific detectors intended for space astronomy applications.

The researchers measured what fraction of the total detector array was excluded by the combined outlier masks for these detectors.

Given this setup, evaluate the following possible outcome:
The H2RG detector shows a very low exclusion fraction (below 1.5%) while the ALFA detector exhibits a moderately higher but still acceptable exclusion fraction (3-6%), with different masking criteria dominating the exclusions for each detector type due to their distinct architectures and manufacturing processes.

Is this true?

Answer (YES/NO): NO